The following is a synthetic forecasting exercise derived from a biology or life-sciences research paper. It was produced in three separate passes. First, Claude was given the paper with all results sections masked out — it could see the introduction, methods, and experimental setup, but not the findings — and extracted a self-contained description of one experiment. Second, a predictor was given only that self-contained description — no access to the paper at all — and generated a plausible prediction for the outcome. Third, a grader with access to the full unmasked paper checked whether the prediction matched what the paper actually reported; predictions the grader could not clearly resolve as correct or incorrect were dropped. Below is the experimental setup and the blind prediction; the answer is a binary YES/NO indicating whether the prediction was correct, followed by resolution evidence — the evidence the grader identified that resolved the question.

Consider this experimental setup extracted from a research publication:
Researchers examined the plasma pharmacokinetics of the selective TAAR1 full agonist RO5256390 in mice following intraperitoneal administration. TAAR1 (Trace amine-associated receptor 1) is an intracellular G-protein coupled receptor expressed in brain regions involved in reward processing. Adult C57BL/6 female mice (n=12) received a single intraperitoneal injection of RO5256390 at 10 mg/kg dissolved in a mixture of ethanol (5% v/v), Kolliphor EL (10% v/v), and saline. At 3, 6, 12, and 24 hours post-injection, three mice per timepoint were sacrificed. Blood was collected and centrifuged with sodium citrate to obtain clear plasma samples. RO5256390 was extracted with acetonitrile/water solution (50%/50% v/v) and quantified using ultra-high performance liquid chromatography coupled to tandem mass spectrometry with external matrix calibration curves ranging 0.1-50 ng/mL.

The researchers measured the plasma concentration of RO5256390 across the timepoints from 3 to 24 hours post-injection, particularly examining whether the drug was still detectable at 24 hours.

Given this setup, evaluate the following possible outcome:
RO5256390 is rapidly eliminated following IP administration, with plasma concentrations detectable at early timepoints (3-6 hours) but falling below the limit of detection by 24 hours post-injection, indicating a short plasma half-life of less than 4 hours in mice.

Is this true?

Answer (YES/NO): YES